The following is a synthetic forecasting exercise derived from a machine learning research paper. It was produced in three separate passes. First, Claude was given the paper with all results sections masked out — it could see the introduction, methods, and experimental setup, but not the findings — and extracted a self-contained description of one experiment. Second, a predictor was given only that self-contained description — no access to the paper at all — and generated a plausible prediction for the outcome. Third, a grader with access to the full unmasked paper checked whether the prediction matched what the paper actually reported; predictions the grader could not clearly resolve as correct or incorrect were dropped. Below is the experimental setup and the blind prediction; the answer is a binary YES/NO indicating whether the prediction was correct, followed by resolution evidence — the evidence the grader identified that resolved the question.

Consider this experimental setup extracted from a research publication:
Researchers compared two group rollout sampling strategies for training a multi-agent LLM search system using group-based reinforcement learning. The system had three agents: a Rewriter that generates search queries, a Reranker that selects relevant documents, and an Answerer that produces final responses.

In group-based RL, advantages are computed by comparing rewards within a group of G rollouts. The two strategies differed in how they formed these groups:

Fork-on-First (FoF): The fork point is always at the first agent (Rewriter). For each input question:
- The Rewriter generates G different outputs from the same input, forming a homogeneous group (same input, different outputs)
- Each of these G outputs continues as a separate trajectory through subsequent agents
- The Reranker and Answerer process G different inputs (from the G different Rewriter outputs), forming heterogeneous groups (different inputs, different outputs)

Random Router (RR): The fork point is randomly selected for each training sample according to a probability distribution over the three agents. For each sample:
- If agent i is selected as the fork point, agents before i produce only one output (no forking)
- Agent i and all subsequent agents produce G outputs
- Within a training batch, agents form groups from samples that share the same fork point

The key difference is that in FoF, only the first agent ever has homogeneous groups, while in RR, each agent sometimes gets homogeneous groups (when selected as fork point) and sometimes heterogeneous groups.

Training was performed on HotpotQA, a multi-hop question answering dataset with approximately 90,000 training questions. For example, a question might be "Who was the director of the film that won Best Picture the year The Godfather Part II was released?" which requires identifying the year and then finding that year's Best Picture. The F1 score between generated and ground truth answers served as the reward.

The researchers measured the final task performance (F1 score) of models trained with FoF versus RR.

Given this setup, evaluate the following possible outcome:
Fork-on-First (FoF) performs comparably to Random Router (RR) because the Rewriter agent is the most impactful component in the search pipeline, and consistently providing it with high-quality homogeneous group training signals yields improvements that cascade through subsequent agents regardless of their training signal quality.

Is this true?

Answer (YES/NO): NO